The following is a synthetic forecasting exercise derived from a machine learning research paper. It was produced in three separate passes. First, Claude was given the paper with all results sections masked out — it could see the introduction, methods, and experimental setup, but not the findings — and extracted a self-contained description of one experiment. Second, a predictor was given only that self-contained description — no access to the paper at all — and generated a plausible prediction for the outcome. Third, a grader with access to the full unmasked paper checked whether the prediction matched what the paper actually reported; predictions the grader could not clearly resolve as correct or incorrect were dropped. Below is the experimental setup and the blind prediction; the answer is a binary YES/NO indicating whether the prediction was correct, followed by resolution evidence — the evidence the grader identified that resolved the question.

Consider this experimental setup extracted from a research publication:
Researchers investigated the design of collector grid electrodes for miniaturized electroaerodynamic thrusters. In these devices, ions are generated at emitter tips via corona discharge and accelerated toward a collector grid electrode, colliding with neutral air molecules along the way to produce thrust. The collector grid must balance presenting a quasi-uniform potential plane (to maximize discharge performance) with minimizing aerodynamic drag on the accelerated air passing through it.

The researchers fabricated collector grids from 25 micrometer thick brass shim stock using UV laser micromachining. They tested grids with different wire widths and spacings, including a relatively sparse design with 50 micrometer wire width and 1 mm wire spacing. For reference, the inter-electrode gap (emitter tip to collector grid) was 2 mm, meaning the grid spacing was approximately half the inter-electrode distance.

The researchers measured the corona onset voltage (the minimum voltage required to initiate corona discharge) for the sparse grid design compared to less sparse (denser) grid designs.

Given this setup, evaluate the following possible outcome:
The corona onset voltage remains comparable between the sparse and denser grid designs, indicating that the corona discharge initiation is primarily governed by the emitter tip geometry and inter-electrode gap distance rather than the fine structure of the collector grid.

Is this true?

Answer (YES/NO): YES